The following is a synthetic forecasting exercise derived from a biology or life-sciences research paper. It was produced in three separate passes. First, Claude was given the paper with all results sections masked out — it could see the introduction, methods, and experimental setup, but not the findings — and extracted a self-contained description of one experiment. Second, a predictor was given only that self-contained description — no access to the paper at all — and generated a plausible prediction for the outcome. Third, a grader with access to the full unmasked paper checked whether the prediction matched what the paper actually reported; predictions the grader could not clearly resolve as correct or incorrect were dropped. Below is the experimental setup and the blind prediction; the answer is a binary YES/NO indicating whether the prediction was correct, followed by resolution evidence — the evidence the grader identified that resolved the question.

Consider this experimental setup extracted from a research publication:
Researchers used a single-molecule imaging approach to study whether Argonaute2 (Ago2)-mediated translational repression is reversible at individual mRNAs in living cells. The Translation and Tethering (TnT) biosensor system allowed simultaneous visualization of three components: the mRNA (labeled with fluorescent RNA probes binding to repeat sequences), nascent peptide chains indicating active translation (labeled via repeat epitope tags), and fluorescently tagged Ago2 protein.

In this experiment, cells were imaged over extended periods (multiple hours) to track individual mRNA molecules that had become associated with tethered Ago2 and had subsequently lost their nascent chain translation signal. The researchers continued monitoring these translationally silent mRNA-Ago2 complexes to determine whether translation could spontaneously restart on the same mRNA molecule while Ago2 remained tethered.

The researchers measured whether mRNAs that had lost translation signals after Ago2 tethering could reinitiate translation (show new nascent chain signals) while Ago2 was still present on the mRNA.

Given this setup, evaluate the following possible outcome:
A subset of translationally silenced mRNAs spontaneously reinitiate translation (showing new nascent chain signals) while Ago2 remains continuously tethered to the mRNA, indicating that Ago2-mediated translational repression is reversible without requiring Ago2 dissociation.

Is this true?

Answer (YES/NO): YES